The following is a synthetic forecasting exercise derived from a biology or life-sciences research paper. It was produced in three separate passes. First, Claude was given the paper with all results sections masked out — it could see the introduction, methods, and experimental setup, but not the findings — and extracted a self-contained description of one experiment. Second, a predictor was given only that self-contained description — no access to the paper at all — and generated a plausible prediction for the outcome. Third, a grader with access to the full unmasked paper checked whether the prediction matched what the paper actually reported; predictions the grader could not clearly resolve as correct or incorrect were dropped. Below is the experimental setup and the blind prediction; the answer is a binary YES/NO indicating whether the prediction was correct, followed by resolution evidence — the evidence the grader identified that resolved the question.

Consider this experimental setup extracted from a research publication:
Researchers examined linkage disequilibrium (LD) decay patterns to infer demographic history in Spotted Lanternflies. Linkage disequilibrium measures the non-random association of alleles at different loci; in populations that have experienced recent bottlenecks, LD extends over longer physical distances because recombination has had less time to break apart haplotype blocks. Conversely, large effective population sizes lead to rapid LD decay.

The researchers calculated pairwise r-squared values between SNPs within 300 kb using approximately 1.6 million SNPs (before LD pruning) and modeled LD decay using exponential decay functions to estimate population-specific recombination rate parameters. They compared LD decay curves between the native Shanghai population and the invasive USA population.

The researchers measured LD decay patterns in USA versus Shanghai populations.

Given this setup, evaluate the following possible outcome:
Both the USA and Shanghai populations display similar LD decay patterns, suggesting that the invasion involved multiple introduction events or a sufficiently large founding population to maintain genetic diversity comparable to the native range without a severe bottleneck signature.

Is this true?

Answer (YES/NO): NO